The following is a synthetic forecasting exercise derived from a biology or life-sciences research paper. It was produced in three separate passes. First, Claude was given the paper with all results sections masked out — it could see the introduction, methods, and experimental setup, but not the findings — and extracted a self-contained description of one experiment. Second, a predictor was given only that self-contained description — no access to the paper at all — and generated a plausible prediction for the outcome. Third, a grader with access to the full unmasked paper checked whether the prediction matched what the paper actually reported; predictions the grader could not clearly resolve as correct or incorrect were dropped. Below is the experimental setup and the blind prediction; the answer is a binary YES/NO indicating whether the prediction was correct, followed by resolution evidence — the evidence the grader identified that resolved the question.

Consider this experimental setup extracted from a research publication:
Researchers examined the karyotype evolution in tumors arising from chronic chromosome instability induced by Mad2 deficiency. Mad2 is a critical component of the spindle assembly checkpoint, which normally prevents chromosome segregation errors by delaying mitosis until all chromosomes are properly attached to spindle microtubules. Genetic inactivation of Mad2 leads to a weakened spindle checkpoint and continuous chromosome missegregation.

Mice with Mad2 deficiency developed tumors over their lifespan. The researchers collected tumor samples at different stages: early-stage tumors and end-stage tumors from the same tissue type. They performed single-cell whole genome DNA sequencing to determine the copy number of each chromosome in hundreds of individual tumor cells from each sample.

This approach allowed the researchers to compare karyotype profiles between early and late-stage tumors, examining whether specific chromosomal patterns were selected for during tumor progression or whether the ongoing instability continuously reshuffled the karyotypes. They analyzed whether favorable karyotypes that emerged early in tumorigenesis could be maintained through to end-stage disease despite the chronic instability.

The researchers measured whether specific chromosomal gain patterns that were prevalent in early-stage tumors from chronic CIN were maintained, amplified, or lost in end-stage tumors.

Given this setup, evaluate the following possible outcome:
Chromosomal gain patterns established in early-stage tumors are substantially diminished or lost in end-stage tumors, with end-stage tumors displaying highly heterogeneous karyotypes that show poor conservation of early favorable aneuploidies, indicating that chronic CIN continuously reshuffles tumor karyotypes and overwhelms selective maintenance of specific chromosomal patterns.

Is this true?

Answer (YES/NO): NO